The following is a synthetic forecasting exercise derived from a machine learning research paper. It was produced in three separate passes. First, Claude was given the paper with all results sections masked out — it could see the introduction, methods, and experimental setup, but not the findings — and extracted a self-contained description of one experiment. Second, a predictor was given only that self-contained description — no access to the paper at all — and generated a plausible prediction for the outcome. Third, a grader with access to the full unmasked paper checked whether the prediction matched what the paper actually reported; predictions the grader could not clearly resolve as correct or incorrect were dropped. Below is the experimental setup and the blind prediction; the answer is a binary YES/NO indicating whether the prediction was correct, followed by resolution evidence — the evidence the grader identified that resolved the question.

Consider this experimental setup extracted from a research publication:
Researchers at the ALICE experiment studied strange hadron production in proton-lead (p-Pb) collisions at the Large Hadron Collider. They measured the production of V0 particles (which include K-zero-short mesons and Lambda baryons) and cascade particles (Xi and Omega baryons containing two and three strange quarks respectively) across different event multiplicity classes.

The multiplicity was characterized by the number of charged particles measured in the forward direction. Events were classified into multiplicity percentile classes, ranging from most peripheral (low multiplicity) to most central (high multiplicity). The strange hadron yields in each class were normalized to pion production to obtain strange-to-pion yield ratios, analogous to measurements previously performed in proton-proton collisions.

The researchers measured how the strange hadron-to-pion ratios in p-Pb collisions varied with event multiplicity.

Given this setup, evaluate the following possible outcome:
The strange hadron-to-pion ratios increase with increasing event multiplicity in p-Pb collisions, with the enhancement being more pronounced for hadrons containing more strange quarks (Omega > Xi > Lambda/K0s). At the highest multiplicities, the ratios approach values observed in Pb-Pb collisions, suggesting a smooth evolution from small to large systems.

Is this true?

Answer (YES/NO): YES